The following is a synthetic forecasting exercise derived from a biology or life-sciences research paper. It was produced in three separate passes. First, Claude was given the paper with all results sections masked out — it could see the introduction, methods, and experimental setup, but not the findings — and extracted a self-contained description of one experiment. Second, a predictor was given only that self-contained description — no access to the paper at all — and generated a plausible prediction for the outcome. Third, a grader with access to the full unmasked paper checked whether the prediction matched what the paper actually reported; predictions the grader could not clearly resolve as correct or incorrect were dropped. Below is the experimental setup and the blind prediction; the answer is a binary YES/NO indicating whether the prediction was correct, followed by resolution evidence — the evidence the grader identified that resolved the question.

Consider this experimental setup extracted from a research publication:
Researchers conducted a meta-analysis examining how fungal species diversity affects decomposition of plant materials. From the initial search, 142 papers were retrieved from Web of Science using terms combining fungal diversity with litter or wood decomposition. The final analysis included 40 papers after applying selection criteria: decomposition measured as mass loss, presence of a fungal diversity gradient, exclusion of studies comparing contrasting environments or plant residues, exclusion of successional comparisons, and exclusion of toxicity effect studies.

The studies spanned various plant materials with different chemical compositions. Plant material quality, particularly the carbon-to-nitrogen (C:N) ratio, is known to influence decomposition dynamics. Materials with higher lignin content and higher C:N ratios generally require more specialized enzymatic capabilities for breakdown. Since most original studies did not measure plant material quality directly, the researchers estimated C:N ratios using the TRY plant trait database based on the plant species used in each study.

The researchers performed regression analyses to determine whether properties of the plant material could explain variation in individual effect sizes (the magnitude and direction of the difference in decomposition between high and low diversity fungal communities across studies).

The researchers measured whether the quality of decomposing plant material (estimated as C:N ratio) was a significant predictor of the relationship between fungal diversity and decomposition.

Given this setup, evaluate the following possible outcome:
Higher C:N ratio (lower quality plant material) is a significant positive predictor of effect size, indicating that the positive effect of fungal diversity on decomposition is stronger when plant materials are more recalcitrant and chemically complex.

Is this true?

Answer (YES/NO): NO